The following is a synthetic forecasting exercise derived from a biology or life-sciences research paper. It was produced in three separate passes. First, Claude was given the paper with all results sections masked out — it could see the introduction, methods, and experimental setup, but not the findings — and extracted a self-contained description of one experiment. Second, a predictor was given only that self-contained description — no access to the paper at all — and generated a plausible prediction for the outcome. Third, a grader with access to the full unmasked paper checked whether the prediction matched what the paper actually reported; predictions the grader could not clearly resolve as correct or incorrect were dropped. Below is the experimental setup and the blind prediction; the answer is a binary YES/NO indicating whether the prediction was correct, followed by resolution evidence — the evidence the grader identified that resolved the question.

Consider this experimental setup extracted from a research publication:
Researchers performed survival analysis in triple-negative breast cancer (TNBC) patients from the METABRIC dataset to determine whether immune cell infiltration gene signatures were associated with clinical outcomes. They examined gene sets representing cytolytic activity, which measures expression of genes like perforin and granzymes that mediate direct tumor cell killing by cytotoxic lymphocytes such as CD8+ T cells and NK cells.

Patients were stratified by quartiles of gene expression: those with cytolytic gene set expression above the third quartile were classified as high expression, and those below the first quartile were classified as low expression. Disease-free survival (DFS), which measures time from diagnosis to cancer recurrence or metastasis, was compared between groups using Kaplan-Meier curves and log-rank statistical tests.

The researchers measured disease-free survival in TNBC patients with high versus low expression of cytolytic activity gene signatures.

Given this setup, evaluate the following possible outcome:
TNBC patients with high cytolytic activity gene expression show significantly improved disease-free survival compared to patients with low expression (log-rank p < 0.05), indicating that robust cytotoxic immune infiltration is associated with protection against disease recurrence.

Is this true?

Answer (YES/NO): YES